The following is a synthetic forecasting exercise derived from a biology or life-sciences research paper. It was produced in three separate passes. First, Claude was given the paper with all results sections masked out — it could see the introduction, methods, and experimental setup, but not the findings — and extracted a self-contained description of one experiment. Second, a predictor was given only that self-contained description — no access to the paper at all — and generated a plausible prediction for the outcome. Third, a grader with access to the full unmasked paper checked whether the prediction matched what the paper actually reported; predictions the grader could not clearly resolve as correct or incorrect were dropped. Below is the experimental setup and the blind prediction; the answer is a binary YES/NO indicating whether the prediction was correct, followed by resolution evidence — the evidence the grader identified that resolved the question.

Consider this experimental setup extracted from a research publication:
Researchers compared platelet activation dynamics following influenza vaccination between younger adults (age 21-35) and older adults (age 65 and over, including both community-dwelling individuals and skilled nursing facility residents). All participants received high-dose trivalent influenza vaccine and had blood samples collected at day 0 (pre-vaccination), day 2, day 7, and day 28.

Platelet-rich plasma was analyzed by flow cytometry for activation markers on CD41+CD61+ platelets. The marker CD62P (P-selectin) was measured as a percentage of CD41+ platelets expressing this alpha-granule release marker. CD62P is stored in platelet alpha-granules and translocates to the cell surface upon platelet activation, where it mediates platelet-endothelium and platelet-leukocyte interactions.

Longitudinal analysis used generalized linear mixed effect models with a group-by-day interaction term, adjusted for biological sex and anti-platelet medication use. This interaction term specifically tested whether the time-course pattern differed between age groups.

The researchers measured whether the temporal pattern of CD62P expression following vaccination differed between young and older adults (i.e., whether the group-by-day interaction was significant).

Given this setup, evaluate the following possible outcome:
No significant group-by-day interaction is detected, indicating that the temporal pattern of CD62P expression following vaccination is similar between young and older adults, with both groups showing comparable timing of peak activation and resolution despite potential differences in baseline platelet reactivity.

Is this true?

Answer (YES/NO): NO